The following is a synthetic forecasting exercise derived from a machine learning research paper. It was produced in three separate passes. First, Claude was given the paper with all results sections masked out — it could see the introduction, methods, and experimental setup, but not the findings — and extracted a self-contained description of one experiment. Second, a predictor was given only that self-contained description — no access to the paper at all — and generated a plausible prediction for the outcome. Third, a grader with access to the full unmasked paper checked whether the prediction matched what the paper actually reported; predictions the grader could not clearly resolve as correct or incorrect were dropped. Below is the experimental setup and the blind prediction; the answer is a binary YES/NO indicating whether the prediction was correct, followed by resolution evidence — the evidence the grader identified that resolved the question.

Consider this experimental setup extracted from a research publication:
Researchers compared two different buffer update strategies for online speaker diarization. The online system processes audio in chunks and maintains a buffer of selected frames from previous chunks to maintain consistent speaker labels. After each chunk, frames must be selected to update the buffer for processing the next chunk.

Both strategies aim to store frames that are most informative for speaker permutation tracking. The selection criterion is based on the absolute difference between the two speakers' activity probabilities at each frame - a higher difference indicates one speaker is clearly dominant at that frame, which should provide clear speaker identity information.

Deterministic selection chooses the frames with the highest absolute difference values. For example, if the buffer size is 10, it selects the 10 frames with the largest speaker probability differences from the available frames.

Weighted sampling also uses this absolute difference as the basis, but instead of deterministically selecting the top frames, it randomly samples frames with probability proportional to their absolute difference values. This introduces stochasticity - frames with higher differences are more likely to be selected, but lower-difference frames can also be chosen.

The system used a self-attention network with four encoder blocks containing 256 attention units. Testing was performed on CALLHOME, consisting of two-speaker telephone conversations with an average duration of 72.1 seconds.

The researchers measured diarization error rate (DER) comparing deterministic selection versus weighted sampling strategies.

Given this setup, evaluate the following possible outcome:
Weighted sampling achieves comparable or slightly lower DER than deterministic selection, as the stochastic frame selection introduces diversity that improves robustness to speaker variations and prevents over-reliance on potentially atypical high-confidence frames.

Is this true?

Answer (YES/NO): YES